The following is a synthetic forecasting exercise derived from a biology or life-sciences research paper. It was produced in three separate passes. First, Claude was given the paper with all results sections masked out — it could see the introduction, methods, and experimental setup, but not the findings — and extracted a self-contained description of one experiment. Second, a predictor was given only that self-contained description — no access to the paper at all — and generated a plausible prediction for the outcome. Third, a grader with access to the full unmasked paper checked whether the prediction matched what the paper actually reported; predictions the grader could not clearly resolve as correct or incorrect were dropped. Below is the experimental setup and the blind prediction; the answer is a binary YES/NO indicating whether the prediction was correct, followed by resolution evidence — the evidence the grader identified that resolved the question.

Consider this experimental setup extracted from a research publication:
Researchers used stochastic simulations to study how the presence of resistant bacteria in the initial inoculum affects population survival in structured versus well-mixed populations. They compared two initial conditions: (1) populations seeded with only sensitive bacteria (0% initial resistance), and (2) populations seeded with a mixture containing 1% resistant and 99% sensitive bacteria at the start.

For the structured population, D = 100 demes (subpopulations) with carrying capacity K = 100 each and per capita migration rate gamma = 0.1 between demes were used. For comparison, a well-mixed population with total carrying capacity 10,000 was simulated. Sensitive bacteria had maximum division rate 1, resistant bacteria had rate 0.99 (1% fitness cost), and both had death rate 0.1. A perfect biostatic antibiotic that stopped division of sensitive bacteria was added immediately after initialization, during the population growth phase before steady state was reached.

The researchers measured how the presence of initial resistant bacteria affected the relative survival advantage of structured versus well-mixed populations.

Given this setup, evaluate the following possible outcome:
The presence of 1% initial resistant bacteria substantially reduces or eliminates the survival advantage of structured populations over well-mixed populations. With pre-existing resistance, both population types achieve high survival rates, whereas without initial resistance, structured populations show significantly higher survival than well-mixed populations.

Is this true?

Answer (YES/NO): NO